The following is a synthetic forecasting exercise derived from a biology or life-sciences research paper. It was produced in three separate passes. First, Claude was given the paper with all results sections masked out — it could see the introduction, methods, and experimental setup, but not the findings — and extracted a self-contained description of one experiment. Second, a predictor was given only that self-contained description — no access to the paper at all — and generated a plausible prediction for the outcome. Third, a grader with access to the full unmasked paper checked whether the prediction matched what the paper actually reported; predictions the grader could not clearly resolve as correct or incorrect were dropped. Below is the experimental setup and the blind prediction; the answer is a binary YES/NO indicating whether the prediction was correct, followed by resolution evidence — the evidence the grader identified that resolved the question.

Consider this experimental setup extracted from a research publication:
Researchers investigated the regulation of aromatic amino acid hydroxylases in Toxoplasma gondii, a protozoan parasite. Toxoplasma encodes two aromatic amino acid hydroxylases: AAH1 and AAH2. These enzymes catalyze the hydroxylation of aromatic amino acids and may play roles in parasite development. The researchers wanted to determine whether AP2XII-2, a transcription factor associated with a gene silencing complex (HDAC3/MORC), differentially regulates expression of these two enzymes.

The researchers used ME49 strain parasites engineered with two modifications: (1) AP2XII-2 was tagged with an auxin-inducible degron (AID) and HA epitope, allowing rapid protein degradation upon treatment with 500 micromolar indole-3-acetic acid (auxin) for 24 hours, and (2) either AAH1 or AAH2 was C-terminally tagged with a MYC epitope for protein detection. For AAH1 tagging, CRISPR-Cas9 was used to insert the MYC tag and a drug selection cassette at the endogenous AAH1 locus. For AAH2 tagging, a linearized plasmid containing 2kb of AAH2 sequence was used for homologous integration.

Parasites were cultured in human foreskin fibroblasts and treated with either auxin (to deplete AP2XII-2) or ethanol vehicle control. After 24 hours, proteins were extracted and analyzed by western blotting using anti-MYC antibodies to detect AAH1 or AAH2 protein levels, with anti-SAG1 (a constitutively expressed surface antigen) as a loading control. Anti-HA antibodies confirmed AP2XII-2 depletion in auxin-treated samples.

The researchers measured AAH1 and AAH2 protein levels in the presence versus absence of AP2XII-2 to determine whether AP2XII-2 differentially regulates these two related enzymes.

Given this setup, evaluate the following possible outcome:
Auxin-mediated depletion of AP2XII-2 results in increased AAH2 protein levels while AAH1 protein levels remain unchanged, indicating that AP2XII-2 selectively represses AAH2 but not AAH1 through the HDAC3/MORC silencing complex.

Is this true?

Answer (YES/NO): NO